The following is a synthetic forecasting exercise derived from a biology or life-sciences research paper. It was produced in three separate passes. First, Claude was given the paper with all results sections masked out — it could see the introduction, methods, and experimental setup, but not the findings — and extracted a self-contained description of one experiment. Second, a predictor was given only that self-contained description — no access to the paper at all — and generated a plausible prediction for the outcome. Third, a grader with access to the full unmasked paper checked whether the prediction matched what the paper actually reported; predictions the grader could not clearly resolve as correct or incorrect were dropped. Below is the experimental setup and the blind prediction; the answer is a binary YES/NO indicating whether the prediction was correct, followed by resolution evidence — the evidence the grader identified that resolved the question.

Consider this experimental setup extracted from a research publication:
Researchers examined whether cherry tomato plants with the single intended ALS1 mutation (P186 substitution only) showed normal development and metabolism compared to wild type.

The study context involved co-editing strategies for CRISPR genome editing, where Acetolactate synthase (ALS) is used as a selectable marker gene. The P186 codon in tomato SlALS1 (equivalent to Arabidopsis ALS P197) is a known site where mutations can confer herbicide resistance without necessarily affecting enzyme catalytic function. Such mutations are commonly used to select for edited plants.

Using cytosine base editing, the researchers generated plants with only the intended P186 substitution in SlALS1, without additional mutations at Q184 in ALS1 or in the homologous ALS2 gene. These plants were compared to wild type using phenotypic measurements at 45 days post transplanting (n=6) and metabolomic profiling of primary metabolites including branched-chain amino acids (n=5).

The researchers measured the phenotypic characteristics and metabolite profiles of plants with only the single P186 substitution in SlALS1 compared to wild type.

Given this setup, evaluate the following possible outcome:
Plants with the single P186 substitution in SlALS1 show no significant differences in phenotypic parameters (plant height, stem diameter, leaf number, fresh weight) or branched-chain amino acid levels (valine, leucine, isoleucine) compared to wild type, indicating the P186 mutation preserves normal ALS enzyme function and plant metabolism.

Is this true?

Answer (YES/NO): YES